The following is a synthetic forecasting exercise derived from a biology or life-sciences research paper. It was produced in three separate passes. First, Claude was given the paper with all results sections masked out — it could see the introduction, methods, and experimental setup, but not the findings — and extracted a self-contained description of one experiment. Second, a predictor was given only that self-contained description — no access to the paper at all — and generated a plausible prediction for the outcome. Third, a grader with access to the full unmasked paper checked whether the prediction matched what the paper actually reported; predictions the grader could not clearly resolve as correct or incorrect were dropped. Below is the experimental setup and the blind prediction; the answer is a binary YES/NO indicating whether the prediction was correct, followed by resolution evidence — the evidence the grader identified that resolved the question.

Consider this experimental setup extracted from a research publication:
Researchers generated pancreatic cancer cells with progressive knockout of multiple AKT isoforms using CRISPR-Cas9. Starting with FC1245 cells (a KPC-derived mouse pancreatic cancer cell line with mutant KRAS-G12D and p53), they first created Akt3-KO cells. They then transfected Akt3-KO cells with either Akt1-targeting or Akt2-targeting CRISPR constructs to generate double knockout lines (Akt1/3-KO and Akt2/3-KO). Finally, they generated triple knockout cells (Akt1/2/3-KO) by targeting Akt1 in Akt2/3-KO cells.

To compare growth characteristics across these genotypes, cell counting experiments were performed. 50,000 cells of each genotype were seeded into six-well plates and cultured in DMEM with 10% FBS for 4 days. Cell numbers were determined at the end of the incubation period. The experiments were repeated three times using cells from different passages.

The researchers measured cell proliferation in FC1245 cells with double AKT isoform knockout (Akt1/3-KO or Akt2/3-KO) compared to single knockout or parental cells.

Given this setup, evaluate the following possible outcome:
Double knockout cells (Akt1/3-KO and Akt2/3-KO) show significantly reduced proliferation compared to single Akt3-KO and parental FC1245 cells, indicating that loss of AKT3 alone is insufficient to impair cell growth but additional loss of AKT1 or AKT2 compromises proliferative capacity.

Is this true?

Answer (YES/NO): NO